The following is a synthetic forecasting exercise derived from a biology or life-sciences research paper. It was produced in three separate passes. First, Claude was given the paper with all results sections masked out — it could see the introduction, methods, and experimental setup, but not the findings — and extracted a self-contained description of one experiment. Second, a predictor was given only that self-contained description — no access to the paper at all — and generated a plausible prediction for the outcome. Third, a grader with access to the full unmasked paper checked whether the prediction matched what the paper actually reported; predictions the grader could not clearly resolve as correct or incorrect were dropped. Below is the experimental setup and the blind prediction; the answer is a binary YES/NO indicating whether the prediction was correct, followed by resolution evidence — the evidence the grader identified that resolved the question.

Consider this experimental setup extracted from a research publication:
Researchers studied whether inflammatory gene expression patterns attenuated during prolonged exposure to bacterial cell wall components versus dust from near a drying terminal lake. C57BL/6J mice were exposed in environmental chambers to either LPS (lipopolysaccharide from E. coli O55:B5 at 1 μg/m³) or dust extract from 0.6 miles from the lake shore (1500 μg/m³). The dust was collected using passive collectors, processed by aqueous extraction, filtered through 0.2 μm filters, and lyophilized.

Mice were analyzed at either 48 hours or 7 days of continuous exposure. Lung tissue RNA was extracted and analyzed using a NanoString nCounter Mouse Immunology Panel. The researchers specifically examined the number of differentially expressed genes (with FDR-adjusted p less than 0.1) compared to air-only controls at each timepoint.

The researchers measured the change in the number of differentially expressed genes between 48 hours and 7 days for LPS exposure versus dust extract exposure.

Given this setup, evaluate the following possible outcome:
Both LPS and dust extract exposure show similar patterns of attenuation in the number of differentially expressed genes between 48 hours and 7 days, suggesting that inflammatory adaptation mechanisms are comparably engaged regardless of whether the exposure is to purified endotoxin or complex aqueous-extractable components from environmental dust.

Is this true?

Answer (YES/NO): YES